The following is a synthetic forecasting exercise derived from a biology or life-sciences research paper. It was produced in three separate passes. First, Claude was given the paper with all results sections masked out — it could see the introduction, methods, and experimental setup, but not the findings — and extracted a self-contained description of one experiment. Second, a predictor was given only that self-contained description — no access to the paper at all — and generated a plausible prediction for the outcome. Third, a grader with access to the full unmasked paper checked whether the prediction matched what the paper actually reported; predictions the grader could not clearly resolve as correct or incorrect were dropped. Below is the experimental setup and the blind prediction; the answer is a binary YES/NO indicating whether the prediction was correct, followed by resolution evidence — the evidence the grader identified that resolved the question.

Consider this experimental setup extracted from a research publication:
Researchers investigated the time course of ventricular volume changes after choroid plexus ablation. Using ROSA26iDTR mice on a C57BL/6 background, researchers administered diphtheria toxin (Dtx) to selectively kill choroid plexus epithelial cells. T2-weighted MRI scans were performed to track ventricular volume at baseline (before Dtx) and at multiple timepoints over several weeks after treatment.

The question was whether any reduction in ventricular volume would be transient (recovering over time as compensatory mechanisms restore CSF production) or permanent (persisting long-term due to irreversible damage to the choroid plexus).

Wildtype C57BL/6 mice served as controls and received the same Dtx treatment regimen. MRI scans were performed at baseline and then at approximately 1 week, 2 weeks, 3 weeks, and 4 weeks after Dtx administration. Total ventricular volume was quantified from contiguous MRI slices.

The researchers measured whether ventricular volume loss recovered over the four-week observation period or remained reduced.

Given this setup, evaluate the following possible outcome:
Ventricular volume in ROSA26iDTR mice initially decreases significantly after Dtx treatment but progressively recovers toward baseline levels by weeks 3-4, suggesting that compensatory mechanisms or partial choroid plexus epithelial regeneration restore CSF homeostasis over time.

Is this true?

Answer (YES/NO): NO